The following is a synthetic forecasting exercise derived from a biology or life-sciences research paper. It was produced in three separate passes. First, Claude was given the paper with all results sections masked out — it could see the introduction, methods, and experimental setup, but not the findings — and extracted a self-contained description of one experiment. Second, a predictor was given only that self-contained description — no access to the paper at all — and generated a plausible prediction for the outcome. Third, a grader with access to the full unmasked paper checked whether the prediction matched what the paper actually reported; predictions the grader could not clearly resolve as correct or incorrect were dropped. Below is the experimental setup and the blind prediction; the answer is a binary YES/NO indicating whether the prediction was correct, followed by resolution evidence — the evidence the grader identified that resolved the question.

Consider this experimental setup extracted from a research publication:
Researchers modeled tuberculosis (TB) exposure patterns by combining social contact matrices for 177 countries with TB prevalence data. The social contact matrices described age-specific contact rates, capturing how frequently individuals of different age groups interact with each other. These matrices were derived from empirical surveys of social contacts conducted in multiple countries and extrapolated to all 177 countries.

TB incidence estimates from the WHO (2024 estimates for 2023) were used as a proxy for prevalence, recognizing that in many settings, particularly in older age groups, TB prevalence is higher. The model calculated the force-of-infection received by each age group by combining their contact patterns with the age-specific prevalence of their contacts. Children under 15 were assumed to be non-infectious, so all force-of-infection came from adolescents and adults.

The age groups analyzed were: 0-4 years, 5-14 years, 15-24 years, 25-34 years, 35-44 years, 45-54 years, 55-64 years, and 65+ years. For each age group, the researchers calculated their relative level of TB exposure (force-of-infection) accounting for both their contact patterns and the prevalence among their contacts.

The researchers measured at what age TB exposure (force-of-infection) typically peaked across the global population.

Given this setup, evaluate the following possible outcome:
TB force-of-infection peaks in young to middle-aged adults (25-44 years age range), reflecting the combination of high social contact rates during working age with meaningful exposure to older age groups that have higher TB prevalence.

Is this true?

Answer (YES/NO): NO